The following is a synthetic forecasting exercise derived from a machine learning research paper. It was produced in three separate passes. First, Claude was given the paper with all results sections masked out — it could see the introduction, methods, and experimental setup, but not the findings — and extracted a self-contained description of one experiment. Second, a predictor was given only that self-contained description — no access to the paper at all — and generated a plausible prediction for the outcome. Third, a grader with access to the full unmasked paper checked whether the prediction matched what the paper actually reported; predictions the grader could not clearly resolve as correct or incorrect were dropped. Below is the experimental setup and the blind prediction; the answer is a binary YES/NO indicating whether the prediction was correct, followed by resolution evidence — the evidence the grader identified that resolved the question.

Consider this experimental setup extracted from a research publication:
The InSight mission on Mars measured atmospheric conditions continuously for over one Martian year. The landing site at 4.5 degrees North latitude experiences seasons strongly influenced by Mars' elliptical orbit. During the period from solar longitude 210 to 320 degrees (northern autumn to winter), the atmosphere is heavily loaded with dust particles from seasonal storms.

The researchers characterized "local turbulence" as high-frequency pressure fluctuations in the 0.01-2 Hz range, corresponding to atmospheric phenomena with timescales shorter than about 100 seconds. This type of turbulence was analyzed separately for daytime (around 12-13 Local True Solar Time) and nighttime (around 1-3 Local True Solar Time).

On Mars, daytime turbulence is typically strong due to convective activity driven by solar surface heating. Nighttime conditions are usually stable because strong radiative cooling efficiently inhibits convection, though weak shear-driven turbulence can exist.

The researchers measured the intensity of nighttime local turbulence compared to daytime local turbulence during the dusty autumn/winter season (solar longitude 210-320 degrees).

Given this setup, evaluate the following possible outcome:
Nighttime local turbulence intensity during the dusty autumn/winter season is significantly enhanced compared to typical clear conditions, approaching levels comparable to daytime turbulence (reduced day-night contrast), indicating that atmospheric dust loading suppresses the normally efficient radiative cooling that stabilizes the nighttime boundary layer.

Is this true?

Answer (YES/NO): NO